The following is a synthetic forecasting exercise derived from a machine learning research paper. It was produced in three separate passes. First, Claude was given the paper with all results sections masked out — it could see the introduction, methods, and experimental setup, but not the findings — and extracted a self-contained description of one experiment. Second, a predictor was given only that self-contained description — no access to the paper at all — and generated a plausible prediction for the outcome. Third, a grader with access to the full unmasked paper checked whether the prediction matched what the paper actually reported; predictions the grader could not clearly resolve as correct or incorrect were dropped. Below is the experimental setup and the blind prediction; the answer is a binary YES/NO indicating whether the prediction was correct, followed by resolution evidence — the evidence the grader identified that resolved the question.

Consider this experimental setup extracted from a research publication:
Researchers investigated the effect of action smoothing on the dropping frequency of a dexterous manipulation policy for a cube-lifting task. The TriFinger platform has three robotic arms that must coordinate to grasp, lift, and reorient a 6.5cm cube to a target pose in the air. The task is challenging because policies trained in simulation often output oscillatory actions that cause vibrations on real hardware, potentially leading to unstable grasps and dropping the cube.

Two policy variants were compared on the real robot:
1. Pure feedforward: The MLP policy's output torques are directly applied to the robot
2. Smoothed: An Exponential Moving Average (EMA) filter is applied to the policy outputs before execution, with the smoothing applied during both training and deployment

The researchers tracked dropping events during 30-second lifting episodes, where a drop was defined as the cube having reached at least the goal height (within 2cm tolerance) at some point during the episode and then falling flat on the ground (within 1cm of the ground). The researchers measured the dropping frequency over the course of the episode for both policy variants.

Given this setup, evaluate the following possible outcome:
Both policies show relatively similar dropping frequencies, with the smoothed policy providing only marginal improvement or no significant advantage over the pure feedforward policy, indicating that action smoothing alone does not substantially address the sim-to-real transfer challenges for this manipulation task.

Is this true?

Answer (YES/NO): NO